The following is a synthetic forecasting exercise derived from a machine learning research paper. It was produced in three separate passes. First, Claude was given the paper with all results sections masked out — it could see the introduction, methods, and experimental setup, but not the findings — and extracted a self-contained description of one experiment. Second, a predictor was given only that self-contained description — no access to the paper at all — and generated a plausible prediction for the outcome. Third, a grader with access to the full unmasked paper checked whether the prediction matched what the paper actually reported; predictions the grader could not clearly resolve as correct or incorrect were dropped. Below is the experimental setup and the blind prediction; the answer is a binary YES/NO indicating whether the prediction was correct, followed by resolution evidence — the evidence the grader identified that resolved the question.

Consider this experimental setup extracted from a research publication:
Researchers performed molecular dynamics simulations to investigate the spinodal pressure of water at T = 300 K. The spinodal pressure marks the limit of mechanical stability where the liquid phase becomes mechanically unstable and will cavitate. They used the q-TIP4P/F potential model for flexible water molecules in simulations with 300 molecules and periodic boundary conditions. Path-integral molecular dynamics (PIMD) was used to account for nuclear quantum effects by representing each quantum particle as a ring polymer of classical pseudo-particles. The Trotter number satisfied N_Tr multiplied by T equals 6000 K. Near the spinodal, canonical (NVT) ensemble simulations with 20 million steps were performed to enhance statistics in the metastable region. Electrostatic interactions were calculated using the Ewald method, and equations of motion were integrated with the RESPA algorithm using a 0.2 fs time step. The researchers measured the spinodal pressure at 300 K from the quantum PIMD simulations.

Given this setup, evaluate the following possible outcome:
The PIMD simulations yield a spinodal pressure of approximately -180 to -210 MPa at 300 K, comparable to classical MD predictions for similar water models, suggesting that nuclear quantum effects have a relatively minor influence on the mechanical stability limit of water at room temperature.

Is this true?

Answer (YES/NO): NO